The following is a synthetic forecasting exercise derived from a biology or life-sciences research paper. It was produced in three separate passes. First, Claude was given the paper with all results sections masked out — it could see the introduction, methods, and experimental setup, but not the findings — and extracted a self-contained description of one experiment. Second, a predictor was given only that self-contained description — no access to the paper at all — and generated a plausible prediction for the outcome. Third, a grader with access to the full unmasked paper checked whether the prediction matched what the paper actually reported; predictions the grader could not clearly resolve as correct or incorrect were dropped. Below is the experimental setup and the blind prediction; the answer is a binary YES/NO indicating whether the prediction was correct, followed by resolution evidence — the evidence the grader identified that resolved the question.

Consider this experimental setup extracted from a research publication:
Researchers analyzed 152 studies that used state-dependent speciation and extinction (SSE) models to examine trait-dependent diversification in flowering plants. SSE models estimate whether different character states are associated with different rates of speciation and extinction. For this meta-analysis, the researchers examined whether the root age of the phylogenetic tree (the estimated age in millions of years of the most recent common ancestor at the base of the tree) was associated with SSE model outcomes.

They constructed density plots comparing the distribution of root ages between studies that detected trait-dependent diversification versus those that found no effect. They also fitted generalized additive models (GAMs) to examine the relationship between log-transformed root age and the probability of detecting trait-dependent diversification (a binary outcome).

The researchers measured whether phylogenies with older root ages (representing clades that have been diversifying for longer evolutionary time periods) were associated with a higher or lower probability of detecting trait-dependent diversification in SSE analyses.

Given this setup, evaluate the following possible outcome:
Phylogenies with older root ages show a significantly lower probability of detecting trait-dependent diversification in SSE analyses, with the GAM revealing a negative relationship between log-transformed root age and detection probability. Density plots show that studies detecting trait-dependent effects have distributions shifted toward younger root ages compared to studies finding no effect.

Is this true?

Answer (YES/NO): NO